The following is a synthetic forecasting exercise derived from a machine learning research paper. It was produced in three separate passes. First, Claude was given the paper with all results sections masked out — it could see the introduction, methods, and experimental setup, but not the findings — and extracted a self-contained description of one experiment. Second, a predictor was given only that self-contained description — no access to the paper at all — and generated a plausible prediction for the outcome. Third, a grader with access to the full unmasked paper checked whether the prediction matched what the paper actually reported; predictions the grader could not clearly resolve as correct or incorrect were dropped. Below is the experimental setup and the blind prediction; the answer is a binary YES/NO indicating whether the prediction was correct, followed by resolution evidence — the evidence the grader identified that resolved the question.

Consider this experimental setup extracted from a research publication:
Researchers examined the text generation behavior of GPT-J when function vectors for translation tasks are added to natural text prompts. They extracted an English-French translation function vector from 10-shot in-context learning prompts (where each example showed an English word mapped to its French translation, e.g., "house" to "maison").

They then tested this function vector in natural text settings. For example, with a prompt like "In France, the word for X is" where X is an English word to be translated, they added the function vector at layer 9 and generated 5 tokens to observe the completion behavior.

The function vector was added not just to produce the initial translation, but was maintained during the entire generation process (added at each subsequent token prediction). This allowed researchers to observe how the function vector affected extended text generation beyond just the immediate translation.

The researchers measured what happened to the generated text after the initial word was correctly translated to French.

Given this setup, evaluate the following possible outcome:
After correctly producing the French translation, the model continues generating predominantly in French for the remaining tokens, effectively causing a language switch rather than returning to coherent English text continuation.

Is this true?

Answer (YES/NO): YES